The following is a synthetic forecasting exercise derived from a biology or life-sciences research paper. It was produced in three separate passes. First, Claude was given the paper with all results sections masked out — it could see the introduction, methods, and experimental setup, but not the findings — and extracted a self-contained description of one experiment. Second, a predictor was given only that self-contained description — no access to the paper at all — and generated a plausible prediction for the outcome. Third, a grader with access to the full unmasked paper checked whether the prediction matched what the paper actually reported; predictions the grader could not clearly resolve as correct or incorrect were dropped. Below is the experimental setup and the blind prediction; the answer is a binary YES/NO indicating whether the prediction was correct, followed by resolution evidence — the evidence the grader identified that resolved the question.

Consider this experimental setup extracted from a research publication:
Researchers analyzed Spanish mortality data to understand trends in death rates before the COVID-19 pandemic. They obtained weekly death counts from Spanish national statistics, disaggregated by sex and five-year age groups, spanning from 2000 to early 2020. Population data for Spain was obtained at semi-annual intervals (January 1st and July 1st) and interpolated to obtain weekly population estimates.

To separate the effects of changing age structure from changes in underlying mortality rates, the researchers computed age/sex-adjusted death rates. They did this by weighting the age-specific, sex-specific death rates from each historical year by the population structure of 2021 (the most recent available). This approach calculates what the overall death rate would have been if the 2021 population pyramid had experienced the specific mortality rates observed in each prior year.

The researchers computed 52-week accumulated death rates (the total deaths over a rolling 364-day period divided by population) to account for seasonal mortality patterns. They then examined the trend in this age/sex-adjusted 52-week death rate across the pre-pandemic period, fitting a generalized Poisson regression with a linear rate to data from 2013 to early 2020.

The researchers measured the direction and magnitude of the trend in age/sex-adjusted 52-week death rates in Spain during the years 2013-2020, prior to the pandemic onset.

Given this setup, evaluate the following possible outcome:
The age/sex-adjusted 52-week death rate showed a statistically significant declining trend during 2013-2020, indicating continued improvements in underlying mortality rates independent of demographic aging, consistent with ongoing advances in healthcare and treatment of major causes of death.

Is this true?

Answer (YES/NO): YES